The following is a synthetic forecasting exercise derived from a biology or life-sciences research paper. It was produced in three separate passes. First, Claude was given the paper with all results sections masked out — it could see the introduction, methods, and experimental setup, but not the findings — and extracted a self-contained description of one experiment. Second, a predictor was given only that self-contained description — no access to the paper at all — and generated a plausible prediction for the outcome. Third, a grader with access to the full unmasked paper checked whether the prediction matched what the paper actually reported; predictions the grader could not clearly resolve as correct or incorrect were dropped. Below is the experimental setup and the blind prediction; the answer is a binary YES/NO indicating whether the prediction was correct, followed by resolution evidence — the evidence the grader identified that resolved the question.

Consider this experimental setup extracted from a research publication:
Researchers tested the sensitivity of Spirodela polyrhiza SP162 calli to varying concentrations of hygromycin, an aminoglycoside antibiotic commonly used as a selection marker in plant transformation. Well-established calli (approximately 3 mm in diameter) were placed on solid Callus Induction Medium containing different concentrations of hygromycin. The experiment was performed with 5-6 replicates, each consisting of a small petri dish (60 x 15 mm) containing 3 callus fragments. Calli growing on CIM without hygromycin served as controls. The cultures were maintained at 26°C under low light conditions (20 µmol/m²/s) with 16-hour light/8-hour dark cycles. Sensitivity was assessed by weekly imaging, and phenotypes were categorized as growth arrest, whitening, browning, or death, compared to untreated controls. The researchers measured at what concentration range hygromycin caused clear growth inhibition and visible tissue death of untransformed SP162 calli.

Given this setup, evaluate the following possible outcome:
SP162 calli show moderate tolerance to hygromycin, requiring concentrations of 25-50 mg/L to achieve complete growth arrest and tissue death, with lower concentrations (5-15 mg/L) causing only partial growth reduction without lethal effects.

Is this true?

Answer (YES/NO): NO